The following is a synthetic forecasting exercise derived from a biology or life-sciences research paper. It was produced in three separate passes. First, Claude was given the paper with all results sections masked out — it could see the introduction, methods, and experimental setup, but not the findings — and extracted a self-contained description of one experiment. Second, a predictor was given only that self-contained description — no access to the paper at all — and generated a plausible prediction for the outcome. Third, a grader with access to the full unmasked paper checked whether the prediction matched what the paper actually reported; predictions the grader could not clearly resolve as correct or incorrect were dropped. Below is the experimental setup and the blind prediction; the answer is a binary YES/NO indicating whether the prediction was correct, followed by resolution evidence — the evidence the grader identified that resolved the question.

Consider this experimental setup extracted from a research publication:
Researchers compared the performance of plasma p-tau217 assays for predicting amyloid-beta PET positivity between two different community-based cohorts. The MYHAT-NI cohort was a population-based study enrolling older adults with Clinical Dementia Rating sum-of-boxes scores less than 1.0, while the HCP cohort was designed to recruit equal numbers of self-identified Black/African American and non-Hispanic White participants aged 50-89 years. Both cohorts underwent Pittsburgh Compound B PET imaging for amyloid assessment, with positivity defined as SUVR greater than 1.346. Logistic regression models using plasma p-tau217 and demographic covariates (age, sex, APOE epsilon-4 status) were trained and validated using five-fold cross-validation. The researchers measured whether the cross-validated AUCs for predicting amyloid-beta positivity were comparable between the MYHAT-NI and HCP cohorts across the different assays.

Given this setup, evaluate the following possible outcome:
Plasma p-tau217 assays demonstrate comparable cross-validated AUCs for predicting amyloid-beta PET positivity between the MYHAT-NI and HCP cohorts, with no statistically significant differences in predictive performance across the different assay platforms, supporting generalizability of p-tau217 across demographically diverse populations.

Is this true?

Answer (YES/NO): YES